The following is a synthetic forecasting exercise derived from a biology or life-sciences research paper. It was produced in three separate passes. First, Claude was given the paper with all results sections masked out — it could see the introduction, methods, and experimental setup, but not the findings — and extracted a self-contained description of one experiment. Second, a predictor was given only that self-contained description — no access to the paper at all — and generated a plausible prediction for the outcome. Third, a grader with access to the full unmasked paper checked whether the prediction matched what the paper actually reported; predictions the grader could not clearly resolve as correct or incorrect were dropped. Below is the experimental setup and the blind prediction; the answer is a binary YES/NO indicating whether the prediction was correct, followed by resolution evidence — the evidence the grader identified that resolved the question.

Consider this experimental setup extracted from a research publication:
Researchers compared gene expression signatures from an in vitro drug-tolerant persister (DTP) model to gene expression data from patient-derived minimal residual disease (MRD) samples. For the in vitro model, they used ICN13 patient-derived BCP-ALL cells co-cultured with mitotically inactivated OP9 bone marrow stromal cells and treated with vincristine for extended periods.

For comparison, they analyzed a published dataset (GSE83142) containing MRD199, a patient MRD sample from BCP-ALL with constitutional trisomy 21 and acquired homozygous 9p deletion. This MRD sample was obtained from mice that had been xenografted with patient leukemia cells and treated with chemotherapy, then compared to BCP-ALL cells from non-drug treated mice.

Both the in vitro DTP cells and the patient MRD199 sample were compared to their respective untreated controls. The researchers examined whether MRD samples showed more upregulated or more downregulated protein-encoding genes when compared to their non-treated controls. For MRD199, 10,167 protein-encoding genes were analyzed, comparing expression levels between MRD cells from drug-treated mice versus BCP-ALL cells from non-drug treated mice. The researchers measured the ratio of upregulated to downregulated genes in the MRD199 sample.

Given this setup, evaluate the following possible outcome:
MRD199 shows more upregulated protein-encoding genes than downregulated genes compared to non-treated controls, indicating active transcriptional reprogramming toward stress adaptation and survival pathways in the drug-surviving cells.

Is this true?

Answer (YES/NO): YES